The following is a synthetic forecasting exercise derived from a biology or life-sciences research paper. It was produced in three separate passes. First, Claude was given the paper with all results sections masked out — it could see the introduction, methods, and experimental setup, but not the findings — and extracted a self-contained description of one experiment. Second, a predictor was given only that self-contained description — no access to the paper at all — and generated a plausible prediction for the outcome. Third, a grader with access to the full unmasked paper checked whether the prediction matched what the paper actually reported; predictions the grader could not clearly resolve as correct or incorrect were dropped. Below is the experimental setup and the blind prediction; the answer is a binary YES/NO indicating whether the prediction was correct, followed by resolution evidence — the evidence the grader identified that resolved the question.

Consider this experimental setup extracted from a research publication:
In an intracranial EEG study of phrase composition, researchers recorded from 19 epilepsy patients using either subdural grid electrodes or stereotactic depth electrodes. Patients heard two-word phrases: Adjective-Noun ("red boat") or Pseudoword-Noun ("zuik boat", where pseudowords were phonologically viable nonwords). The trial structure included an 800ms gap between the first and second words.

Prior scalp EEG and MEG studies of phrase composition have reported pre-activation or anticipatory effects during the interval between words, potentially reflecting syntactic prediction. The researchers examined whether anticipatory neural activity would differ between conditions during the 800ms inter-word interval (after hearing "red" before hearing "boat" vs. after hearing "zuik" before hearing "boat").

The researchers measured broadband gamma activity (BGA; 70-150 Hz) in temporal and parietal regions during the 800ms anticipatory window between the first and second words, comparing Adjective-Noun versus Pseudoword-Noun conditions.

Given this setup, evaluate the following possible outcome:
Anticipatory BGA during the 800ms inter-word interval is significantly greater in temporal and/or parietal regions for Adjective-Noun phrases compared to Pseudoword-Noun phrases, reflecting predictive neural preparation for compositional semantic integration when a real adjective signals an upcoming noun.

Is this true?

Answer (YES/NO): NO